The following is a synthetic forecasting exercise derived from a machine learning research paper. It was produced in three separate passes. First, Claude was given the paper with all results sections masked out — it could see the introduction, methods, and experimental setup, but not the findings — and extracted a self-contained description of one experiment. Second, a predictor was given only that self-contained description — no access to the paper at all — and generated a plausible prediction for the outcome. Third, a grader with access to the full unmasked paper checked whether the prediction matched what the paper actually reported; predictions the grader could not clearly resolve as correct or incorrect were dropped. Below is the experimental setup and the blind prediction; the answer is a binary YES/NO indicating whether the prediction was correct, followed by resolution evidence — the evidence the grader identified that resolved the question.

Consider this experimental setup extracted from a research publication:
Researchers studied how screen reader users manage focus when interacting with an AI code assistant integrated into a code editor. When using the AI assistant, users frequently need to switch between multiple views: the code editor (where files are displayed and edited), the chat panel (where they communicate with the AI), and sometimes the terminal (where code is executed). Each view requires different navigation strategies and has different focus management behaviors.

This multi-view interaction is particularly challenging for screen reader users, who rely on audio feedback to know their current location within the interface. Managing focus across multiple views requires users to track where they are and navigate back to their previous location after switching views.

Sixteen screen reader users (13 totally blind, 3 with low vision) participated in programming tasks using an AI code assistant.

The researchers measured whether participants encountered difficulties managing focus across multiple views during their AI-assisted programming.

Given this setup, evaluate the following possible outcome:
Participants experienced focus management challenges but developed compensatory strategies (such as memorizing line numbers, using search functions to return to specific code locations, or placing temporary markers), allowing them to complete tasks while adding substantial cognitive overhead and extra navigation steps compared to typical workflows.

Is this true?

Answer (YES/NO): NO